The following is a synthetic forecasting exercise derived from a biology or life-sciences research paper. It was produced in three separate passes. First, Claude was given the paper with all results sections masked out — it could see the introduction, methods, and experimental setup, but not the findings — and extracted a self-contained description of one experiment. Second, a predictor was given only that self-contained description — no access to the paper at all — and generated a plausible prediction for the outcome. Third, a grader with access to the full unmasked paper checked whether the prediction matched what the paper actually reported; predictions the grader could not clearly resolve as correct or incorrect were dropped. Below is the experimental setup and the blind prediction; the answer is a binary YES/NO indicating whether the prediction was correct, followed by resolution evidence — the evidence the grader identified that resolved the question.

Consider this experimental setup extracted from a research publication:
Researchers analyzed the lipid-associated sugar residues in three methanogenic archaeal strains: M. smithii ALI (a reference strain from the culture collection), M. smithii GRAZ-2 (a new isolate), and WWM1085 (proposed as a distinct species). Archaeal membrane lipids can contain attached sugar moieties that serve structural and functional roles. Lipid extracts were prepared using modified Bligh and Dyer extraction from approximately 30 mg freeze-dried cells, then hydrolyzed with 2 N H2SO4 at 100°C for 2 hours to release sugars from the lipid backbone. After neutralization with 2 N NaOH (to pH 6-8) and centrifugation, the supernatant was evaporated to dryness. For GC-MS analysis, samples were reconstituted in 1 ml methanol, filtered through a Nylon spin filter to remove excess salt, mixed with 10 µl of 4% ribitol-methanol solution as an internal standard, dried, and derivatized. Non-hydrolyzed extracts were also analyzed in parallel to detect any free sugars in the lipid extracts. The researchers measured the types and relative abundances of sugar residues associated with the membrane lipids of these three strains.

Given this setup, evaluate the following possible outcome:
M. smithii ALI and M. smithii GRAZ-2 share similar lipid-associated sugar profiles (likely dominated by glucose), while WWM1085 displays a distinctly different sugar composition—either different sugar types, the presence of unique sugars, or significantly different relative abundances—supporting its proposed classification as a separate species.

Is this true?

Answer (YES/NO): NO